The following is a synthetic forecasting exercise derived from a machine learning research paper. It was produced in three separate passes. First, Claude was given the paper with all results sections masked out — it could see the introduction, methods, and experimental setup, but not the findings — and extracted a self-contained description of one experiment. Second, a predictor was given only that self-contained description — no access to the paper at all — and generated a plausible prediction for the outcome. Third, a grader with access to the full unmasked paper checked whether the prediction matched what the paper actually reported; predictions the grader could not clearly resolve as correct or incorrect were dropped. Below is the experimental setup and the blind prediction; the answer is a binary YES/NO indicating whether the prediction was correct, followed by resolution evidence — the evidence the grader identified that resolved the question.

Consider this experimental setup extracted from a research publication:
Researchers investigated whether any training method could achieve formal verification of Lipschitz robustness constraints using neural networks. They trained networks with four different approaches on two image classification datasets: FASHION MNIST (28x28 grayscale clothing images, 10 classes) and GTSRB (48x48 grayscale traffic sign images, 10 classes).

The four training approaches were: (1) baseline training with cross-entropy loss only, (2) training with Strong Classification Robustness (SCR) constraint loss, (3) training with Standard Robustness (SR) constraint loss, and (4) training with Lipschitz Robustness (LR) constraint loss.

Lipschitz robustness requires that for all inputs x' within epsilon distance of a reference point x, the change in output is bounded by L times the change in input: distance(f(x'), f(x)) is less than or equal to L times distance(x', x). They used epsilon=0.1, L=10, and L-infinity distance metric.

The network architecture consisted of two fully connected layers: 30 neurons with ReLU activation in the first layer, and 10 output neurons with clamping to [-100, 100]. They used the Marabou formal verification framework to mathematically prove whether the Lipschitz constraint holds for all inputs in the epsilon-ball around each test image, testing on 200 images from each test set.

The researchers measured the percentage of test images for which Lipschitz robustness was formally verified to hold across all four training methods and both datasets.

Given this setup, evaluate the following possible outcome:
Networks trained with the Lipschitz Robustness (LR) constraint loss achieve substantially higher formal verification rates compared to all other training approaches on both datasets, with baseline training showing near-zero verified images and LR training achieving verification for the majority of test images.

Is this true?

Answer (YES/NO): NO